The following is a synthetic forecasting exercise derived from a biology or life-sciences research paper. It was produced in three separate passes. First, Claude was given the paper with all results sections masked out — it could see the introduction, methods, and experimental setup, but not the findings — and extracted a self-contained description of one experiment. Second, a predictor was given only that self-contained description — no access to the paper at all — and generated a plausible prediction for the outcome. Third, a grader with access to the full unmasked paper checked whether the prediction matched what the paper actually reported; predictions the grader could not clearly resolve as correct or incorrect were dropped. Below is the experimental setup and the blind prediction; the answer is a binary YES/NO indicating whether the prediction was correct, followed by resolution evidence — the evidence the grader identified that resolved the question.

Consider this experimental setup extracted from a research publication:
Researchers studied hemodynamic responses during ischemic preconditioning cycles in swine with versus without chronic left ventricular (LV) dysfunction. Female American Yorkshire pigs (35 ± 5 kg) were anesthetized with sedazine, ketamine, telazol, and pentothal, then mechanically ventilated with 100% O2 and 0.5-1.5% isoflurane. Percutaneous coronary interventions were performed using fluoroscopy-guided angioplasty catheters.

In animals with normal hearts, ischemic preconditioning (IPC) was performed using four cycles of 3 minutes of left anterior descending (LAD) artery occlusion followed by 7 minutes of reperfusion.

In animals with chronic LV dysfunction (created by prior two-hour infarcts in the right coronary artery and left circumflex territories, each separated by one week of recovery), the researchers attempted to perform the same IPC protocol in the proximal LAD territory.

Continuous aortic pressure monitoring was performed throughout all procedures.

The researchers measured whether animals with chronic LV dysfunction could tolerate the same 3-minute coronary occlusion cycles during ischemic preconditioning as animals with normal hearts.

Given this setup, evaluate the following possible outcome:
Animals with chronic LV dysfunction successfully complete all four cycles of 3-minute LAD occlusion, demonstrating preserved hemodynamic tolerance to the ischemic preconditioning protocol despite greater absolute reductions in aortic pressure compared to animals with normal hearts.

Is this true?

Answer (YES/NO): NO